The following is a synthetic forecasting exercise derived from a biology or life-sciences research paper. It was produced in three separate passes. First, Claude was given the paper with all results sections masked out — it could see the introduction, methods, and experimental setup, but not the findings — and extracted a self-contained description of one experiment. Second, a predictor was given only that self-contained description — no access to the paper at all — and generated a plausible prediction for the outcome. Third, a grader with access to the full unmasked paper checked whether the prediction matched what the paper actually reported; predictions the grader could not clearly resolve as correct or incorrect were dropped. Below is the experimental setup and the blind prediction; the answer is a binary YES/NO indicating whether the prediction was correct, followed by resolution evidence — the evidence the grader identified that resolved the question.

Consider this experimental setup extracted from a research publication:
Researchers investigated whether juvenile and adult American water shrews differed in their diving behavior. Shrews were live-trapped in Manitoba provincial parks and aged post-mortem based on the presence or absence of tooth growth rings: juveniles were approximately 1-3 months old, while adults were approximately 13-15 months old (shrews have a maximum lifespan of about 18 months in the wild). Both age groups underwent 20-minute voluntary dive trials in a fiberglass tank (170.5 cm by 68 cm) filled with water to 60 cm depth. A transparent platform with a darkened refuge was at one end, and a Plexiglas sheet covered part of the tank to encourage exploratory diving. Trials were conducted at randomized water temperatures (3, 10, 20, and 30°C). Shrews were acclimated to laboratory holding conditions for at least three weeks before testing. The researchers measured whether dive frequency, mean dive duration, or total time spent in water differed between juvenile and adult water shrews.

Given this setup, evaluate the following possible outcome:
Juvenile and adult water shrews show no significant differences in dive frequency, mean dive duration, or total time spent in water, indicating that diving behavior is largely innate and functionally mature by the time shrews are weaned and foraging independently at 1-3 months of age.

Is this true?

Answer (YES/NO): NO